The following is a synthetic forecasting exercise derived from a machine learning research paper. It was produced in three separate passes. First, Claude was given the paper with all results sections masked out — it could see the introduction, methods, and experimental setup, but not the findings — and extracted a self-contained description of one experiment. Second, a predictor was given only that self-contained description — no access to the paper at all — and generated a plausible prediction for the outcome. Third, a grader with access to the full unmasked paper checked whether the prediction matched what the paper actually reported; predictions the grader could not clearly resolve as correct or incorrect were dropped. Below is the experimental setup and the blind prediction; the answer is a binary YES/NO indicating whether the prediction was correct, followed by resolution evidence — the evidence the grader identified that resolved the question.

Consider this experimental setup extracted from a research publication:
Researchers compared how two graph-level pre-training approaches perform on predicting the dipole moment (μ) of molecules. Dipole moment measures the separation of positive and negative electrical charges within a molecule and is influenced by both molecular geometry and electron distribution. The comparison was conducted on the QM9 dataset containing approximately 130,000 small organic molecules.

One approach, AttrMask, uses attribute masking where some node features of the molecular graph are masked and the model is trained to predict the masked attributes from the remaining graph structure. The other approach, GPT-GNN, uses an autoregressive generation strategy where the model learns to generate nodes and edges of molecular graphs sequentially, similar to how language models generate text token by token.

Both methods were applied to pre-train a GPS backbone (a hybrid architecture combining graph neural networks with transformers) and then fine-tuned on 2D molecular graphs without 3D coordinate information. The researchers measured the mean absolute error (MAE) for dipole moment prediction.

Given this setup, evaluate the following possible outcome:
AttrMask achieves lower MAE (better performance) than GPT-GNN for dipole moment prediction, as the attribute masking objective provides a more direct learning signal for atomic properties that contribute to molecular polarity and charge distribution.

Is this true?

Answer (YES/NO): NO